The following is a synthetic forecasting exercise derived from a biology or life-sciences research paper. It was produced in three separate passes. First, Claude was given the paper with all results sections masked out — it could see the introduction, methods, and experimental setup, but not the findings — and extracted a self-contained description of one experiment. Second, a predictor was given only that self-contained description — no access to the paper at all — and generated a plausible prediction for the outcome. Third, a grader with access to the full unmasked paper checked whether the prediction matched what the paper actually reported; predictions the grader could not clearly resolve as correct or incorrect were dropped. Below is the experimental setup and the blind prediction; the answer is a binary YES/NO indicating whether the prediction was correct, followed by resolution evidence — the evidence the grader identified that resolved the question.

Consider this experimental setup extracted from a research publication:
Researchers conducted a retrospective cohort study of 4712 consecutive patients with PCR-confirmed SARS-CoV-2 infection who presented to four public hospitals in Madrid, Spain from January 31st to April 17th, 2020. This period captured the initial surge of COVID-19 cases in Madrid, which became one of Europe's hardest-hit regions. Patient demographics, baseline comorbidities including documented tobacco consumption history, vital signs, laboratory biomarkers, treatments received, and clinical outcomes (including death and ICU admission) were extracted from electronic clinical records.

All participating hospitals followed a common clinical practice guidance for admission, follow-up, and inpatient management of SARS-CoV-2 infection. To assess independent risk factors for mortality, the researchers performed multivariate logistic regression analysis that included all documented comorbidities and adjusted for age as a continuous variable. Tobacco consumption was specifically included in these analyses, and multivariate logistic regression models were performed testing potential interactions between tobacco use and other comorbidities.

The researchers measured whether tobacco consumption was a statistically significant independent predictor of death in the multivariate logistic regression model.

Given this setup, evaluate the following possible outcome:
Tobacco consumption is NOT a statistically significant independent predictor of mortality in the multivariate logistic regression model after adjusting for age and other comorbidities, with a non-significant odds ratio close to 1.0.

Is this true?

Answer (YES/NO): NO